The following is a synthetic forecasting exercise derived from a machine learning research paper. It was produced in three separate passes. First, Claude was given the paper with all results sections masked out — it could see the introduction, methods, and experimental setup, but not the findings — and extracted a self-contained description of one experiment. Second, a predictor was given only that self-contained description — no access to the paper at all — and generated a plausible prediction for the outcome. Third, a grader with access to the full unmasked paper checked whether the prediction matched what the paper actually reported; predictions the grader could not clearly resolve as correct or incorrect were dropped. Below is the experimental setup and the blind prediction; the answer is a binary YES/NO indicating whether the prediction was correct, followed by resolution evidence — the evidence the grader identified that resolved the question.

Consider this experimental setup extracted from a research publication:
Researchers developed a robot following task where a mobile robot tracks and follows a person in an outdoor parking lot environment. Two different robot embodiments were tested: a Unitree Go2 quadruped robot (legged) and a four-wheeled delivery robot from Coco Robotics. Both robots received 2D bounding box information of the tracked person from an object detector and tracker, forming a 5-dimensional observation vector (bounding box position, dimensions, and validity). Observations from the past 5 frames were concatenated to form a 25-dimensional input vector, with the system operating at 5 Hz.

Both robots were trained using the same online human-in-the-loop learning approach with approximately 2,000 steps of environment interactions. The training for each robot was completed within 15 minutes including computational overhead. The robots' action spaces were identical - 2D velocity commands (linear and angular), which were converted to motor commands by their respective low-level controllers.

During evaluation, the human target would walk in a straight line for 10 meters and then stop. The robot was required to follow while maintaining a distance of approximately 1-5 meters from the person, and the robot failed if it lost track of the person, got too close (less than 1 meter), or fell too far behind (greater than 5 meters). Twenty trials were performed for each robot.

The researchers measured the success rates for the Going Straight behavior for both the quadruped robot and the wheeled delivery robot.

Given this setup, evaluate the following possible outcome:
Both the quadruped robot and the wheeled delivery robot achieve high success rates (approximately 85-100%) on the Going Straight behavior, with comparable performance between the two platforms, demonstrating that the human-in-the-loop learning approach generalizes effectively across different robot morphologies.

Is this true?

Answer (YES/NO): YES